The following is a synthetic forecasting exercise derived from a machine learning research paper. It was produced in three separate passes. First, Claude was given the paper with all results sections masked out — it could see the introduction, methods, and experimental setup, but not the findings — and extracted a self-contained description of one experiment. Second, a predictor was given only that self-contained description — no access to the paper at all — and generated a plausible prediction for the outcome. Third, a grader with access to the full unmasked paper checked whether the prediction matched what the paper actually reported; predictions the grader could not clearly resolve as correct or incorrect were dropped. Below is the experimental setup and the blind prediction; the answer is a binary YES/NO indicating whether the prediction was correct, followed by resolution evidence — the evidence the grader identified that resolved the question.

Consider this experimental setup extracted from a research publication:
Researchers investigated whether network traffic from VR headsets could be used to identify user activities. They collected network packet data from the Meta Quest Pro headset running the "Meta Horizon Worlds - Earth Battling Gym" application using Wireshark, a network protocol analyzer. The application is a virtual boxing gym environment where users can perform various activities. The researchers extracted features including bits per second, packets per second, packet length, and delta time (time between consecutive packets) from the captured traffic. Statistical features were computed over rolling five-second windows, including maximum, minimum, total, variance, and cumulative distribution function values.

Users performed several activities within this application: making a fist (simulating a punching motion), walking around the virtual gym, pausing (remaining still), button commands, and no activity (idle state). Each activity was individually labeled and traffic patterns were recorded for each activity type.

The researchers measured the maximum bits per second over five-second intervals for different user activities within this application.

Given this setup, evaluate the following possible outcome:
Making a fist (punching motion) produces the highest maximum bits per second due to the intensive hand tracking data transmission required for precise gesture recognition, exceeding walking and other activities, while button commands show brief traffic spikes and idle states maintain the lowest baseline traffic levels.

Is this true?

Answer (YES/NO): NO